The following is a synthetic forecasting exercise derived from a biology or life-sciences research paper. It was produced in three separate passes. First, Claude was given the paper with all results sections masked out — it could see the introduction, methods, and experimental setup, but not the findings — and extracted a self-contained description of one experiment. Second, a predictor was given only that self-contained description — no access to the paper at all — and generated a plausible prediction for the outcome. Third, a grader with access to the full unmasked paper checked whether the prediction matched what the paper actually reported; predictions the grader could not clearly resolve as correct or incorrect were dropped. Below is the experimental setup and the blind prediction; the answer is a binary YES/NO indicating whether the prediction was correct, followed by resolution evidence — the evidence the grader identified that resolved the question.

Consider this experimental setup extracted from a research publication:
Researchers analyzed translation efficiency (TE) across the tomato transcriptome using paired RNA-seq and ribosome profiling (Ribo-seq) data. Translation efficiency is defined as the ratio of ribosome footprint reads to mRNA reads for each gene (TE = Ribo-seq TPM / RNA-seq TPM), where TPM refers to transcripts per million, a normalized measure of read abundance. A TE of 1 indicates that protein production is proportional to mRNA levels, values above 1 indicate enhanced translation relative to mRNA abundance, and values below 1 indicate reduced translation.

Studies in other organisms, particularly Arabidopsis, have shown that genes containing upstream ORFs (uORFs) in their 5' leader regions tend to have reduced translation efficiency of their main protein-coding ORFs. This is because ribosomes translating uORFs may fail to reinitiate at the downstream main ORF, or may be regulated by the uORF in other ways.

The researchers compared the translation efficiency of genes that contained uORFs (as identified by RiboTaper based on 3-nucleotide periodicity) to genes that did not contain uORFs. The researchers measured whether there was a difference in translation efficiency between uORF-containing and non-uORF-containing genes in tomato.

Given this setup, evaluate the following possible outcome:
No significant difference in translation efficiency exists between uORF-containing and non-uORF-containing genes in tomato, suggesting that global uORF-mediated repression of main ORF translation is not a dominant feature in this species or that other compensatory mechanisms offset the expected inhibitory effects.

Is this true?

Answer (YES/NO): NO